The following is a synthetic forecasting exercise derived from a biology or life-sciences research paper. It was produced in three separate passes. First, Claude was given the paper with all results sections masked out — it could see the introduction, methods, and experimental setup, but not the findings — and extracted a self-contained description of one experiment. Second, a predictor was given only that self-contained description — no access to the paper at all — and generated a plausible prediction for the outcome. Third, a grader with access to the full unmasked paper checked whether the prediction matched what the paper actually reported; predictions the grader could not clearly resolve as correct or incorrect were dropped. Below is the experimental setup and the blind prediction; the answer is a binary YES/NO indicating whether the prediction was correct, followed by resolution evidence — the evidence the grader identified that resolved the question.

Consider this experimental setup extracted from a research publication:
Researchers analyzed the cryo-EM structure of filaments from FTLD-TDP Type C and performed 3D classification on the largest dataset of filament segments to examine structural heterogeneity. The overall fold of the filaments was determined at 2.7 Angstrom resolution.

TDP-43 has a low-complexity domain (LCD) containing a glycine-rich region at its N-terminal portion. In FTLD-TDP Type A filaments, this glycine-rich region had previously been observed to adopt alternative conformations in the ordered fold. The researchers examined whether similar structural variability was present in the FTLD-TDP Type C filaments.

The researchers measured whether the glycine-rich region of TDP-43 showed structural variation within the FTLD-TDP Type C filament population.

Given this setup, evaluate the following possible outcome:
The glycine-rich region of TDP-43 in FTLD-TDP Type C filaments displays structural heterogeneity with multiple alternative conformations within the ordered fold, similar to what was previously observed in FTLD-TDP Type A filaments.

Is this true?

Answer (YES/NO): YES